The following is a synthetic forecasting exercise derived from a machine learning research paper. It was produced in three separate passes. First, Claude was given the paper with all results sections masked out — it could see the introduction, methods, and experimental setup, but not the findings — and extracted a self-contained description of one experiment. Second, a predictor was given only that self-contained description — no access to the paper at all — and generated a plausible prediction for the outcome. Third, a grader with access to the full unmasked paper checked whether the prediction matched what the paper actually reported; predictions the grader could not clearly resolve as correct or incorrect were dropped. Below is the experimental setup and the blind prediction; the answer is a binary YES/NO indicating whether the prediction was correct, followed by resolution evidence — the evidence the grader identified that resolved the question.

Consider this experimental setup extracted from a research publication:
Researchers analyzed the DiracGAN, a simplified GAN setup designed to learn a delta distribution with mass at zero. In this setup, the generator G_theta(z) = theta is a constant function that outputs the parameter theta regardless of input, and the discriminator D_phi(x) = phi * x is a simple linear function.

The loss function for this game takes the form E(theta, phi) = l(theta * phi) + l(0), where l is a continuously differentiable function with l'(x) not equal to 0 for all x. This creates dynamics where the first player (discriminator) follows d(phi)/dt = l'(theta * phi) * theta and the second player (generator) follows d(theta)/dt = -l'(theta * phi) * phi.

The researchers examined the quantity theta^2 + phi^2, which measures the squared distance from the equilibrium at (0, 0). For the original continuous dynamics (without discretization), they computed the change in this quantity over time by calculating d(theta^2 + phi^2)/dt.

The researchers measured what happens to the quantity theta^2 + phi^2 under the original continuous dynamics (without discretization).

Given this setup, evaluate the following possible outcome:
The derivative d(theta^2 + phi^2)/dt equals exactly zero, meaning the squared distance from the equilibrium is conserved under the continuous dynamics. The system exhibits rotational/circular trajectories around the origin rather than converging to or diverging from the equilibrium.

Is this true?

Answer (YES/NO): YES